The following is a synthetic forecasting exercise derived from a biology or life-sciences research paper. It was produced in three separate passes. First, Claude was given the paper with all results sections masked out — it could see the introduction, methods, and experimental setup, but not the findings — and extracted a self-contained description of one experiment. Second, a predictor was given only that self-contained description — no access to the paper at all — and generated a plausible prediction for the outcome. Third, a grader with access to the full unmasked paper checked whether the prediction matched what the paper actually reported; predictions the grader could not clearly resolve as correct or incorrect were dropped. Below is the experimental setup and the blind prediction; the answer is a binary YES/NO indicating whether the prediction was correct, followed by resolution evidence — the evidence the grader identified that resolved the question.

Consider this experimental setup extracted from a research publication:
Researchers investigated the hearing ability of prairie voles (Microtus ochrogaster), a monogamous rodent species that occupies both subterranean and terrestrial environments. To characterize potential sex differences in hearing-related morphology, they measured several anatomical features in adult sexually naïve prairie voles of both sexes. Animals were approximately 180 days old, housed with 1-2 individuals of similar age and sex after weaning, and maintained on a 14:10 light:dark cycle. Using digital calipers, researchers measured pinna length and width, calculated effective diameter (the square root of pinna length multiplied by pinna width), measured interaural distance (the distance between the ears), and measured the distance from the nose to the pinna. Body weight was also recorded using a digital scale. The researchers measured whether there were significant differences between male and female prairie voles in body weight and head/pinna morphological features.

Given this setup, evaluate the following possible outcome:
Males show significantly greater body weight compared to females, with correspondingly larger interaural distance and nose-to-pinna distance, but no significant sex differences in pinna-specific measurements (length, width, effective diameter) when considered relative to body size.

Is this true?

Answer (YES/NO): NO